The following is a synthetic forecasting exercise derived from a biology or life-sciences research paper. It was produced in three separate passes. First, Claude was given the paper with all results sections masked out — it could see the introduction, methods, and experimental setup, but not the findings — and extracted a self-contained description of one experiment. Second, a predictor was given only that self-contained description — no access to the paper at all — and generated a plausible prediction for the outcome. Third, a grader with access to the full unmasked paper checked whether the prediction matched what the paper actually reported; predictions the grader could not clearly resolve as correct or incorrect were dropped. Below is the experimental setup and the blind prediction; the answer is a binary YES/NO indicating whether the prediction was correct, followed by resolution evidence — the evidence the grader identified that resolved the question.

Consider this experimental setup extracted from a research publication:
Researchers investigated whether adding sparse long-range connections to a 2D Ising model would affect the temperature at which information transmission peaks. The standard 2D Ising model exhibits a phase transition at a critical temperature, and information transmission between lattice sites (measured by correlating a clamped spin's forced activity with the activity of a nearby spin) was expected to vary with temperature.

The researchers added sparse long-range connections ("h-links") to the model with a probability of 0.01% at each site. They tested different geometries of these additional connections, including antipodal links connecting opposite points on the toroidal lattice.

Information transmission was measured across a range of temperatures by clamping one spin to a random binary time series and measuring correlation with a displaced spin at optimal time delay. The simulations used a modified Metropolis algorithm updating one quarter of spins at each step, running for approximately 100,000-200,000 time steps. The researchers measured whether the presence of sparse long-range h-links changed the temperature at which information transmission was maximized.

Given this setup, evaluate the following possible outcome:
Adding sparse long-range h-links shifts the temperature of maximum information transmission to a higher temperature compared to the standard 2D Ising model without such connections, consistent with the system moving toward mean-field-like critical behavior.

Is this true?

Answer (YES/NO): NO